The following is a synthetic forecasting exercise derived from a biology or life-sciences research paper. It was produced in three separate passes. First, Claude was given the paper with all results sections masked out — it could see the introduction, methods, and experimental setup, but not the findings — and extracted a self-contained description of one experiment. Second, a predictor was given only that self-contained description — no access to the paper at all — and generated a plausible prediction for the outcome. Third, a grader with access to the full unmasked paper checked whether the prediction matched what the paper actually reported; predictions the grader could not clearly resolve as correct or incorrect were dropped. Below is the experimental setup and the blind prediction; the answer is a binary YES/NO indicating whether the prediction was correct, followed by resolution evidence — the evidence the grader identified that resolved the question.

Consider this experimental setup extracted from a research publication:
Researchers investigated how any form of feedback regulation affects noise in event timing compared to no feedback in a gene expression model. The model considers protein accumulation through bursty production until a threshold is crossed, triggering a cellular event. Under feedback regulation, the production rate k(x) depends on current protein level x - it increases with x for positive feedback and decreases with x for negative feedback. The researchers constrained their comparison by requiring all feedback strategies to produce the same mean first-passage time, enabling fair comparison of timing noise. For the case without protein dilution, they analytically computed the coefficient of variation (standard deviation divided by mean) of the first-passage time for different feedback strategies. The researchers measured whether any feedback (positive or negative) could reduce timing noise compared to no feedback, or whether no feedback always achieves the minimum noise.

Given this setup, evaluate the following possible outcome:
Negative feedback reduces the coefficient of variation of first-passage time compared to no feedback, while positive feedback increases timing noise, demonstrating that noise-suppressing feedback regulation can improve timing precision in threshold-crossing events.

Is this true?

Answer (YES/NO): NO